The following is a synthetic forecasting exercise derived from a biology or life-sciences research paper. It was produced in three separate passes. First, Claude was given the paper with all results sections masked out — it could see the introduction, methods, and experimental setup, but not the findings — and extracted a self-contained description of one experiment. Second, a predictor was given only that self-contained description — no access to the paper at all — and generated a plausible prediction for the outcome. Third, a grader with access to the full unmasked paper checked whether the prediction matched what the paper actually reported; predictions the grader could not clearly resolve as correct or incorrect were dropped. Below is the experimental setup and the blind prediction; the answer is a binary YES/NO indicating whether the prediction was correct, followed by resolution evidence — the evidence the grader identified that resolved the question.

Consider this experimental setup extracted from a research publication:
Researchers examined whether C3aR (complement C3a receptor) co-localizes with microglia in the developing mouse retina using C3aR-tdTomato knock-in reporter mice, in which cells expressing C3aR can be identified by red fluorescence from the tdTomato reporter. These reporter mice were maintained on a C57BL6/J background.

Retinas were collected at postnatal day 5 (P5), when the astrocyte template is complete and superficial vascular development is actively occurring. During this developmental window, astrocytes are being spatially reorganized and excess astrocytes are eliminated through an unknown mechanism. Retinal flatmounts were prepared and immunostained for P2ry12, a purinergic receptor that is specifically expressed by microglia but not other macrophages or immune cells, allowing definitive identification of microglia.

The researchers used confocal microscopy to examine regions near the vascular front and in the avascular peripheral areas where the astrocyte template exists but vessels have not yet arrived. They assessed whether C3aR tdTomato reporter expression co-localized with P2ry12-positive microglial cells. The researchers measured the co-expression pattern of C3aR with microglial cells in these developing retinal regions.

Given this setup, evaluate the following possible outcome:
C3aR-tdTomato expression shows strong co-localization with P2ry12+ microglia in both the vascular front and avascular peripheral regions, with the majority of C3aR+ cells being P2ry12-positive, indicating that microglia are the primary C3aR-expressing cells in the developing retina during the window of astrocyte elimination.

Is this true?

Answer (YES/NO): YES